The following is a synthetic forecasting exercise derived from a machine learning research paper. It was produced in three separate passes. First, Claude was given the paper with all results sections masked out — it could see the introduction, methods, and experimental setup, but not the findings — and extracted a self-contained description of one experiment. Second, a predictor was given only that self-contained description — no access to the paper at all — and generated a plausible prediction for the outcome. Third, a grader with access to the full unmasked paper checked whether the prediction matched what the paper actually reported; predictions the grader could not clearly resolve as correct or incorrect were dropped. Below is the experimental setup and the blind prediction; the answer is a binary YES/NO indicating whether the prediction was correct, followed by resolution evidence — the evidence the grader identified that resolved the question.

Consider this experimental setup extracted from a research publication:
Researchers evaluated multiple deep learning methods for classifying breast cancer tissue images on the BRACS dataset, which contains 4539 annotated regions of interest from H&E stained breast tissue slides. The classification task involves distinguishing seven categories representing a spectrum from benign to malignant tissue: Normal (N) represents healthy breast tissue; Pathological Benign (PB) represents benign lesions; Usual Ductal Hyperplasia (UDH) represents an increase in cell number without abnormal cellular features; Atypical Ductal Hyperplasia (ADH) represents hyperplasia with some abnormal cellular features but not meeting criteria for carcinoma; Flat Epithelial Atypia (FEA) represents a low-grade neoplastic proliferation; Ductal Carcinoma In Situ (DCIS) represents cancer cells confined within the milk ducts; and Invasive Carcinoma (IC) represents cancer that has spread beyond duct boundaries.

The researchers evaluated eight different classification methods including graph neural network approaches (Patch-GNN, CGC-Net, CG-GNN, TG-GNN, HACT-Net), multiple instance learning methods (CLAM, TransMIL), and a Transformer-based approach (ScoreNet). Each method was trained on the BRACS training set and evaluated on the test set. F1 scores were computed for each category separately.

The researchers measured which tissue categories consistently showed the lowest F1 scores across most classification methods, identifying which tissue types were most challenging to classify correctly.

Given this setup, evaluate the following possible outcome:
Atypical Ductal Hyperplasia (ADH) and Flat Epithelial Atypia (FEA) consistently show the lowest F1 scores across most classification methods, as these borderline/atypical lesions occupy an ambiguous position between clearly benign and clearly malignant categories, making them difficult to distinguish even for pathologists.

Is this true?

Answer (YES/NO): NO